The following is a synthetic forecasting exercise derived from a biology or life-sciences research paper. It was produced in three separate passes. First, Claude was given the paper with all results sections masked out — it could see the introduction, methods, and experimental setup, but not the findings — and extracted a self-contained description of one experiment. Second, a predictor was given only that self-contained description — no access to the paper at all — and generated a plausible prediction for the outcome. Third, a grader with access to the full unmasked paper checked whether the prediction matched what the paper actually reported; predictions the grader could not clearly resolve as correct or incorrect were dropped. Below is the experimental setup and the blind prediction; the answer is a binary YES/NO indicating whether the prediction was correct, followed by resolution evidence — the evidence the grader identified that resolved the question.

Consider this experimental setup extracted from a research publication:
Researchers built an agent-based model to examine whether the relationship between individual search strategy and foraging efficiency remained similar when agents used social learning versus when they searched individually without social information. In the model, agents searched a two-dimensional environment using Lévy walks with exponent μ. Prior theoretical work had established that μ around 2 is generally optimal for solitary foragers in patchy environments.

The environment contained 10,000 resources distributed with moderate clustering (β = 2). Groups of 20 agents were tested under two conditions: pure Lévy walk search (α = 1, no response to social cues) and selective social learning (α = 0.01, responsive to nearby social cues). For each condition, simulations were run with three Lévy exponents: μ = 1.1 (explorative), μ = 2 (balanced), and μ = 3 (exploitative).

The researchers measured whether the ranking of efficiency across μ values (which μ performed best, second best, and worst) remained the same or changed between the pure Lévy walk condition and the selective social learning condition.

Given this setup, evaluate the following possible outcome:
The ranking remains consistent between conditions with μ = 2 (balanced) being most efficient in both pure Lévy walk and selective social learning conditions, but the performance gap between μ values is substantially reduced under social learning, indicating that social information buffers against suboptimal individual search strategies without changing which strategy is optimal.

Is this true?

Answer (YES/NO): NO